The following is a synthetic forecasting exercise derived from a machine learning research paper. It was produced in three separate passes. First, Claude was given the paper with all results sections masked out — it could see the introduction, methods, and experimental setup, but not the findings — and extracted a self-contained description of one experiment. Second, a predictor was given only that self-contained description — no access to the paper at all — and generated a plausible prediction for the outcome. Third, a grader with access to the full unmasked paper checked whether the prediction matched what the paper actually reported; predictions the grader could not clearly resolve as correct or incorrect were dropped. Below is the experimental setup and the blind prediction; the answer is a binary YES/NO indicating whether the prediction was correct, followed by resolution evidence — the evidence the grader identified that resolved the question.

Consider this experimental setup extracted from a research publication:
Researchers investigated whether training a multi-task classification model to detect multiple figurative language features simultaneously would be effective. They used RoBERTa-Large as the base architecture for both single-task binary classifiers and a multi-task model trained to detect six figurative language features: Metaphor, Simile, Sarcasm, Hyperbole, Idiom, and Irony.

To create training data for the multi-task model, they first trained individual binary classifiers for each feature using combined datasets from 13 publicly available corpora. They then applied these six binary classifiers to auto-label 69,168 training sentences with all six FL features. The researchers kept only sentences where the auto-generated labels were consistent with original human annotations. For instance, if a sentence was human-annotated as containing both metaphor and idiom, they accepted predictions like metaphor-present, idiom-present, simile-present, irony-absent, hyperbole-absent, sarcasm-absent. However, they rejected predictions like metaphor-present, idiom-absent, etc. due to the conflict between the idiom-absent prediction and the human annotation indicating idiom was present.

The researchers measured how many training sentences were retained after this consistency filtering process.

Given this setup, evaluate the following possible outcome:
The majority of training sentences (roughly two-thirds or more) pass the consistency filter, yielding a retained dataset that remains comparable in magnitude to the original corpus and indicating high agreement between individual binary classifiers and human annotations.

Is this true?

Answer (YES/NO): YES